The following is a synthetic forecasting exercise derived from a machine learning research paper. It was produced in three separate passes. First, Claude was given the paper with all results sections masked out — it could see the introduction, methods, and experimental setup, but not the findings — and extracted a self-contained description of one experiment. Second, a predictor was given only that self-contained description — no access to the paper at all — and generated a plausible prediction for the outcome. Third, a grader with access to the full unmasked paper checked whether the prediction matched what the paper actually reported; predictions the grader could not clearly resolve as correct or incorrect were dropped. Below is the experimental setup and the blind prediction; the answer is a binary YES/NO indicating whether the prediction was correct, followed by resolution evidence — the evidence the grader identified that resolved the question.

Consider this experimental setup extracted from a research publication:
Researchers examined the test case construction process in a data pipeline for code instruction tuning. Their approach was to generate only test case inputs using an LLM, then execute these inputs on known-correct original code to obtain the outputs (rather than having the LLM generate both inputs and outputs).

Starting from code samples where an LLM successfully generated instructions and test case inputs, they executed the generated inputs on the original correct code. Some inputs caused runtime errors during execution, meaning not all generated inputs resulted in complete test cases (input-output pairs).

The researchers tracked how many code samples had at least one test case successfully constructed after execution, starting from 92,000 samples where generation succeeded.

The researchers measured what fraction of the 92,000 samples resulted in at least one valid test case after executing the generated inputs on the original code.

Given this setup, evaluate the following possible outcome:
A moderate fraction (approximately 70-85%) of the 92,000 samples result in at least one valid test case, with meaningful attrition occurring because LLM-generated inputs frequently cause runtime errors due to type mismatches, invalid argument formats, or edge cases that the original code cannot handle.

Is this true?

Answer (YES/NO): YES